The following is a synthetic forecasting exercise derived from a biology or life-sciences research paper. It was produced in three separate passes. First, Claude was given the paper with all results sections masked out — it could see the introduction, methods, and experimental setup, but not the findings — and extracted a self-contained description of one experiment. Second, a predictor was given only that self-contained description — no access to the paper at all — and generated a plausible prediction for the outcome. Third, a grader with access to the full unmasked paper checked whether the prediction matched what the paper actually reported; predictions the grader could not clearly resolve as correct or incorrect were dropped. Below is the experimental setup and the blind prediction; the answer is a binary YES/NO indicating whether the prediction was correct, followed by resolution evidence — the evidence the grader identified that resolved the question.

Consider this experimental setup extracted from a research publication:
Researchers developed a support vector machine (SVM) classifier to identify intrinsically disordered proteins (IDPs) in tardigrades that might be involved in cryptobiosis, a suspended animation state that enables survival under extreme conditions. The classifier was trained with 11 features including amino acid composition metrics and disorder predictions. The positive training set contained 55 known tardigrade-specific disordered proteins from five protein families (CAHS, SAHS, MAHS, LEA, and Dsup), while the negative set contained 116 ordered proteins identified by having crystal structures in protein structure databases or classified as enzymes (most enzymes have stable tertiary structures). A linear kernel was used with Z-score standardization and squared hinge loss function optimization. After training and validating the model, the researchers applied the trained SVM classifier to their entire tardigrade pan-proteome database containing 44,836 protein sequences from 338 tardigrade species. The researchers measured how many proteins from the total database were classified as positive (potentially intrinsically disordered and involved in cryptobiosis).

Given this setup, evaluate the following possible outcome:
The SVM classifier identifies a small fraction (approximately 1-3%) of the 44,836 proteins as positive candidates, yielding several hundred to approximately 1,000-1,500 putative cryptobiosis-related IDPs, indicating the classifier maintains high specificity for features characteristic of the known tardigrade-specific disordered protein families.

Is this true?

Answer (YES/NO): NO